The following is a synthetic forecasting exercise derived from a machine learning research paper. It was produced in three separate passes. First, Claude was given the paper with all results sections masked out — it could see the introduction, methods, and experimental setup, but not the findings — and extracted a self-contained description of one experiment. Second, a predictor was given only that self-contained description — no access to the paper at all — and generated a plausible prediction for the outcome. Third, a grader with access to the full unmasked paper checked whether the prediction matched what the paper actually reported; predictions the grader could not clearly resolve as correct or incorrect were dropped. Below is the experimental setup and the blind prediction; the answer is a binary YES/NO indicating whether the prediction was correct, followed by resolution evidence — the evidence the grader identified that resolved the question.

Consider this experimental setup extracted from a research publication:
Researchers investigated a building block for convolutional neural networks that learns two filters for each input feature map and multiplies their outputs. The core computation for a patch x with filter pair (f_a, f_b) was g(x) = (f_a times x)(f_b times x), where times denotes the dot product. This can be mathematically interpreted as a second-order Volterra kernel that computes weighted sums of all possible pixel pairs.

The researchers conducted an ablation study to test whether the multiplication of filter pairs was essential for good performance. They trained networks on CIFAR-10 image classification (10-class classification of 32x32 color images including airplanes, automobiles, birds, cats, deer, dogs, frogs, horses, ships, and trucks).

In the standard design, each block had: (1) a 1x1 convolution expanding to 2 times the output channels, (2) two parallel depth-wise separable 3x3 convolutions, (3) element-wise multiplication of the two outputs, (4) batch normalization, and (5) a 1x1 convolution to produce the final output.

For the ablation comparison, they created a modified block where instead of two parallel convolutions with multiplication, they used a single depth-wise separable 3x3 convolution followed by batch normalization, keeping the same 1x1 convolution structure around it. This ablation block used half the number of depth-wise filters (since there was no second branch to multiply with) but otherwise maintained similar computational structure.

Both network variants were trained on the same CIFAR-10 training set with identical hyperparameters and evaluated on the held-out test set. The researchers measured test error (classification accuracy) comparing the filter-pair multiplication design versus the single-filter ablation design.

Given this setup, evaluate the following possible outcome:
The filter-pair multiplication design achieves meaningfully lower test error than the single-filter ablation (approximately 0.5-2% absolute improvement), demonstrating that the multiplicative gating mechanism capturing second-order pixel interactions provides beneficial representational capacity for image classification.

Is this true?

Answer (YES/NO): NO